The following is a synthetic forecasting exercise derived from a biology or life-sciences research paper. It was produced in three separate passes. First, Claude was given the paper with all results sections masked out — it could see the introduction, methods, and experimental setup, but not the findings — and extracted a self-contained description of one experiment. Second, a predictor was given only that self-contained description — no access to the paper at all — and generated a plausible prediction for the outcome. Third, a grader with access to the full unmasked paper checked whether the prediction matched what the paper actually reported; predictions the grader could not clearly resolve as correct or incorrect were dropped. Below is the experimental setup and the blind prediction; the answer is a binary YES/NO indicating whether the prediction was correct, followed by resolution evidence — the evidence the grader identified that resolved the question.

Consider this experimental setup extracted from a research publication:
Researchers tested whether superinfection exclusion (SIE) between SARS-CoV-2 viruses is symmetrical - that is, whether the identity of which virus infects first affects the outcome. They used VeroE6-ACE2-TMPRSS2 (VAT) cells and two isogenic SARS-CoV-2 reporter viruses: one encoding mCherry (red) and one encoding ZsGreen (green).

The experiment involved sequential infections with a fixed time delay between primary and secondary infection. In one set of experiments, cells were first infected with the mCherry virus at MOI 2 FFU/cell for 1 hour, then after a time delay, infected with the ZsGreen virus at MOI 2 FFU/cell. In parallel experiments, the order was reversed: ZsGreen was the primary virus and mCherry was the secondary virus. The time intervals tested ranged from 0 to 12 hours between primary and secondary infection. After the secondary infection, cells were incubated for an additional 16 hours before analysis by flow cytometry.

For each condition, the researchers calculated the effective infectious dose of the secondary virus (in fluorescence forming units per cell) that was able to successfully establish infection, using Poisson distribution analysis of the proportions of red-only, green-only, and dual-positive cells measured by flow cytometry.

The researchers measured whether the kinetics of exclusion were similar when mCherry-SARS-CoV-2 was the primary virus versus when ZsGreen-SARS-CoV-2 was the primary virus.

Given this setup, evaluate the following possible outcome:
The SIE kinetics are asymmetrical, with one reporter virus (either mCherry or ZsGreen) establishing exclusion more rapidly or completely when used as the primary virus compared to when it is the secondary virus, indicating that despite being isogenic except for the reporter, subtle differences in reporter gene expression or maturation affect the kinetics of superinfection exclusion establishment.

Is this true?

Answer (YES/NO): YES